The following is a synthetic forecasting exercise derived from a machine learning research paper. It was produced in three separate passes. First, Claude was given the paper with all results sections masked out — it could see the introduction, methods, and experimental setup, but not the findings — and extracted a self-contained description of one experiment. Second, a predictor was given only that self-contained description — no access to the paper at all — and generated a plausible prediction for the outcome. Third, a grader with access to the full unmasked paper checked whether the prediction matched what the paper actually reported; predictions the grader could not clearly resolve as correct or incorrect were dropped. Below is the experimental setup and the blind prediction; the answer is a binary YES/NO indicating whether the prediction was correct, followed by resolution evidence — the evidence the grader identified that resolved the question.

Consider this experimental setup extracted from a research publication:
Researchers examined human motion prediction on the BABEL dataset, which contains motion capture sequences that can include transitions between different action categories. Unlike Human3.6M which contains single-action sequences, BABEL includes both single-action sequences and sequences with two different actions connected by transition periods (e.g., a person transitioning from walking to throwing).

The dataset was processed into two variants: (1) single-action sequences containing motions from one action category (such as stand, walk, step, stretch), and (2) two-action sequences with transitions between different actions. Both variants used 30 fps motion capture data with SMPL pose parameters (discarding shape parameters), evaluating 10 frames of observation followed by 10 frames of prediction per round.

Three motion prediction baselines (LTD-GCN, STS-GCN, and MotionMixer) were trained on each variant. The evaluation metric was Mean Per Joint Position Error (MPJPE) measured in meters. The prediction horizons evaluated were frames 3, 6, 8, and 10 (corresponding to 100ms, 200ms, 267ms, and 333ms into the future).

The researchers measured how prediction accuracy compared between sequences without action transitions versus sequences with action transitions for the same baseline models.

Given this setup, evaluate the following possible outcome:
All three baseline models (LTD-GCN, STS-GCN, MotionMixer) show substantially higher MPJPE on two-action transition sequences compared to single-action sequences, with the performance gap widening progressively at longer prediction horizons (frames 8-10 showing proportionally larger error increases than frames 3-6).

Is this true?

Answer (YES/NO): NO